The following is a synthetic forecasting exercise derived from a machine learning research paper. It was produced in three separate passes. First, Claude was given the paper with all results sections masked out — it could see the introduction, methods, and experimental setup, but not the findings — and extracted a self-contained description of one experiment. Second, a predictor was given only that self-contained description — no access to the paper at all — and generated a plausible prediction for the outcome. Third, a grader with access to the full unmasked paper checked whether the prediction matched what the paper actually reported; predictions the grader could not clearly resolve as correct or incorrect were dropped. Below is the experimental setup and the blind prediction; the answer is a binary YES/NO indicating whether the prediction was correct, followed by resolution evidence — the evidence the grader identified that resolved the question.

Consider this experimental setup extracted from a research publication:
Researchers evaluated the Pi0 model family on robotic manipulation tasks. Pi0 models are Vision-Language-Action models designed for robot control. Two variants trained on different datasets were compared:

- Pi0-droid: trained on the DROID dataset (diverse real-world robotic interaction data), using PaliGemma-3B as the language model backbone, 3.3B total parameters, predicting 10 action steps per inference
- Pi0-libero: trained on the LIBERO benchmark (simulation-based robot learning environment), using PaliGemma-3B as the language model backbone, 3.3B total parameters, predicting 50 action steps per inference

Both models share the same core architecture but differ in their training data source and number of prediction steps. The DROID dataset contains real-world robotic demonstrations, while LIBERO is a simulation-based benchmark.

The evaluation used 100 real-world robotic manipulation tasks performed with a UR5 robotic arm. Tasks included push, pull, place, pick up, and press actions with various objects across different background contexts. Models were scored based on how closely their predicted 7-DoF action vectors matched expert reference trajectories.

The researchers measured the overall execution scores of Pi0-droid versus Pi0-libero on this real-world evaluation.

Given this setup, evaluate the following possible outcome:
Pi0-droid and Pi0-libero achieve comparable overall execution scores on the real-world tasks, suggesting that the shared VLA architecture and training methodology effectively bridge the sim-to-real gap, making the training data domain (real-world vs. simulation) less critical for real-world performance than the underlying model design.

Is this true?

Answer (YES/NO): NO